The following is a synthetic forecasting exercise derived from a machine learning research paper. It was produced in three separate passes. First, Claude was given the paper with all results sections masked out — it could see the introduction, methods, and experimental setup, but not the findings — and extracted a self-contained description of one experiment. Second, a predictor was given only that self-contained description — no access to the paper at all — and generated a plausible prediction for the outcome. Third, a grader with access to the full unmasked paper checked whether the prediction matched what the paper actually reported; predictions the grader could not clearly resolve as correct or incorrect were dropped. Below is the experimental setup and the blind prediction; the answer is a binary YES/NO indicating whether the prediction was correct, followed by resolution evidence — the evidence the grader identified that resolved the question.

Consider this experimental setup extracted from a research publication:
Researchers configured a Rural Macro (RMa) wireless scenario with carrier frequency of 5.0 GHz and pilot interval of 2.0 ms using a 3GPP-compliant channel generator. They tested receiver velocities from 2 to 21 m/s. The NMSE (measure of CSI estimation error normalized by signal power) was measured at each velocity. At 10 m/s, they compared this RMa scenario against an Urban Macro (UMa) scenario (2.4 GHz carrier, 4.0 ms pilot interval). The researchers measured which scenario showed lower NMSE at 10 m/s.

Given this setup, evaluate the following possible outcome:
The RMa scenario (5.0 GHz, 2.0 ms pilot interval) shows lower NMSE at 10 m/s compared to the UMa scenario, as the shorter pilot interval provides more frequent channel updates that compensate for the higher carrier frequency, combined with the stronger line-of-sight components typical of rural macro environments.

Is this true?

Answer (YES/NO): NO